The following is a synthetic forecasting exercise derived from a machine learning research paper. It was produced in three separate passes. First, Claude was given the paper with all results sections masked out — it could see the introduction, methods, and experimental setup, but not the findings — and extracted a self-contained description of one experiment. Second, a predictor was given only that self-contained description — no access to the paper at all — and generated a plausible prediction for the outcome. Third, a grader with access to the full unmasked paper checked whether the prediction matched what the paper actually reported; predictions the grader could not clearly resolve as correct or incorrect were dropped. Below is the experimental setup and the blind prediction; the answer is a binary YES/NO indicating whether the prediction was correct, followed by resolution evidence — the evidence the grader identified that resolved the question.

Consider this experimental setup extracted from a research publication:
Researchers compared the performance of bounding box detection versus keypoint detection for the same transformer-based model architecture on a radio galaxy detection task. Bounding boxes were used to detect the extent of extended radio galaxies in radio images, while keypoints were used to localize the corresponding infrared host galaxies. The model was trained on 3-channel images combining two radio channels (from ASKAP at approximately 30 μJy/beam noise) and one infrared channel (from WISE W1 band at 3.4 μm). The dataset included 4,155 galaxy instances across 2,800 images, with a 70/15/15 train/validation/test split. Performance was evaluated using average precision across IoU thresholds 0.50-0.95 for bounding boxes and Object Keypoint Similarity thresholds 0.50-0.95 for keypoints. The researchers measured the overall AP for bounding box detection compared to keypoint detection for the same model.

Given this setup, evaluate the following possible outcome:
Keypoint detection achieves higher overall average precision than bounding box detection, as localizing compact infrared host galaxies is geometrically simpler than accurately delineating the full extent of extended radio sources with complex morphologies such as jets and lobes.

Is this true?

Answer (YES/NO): NO